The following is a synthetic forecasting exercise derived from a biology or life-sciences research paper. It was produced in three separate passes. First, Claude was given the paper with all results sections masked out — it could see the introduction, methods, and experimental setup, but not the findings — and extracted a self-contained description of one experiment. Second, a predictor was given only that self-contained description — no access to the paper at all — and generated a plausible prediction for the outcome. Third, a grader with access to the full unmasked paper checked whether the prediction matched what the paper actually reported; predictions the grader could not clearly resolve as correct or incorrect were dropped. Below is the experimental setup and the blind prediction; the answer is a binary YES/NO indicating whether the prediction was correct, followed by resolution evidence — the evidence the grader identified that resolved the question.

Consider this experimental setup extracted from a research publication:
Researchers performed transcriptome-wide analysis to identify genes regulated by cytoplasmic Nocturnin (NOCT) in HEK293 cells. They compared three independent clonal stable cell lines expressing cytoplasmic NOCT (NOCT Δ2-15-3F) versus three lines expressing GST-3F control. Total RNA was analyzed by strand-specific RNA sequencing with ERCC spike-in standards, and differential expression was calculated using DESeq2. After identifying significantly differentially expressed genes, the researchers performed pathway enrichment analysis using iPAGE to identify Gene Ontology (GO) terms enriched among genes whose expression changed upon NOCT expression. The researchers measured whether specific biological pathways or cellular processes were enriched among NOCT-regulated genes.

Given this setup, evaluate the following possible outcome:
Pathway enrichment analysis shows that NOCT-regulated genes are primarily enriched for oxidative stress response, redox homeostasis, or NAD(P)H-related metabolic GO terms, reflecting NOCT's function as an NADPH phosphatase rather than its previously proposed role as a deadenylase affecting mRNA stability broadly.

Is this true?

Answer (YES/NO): NO